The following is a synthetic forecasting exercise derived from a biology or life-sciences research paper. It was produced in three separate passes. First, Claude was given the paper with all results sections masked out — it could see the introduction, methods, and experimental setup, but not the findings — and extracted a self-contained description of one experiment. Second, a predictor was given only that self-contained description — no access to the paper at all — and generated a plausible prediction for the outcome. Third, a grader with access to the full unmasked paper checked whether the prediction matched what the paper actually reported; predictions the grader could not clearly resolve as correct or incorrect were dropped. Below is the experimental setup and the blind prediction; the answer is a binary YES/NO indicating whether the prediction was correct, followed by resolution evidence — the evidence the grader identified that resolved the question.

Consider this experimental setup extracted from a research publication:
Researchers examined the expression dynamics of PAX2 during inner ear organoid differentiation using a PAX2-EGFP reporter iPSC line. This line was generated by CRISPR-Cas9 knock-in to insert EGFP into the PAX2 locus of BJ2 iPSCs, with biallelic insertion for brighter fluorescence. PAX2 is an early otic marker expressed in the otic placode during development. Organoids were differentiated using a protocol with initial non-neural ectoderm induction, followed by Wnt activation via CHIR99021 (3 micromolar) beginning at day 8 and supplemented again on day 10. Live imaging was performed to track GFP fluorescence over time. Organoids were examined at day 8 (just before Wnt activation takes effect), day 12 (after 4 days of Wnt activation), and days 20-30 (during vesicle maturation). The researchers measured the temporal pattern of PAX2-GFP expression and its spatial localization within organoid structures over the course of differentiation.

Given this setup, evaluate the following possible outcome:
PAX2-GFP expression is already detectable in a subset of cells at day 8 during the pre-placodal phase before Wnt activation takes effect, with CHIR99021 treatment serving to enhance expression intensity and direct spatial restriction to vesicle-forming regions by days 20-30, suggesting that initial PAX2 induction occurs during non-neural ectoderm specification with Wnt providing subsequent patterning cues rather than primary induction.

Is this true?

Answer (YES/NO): NO